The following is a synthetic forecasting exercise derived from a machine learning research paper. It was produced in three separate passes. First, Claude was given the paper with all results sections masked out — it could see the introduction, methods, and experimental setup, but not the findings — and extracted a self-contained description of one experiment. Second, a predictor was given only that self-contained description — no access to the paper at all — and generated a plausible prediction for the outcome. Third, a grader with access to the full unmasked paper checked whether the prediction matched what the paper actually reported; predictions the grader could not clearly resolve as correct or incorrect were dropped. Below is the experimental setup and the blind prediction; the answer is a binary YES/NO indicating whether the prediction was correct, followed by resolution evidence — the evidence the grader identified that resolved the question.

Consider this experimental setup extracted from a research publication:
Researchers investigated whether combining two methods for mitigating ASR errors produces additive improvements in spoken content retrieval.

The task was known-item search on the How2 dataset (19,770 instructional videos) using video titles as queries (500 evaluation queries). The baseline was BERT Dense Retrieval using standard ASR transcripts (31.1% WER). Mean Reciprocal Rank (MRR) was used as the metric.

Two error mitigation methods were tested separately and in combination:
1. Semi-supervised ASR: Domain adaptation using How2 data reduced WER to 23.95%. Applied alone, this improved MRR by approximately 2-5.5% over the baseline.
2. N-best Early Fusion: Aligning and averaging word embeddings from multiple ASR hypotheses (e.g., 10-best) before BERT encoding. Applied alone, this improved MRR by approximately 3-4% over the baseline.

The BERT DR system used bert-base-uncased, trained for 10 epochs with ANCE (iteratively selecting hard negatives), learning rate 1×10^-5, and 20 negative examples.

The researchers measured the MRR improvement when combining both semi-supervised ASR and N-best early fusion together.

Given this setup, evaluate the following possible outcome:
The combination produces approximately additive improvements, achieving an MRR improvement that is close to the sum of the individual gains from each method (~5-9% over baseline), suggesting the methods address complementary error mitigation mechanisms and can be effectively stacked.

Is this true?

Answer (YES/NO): NO